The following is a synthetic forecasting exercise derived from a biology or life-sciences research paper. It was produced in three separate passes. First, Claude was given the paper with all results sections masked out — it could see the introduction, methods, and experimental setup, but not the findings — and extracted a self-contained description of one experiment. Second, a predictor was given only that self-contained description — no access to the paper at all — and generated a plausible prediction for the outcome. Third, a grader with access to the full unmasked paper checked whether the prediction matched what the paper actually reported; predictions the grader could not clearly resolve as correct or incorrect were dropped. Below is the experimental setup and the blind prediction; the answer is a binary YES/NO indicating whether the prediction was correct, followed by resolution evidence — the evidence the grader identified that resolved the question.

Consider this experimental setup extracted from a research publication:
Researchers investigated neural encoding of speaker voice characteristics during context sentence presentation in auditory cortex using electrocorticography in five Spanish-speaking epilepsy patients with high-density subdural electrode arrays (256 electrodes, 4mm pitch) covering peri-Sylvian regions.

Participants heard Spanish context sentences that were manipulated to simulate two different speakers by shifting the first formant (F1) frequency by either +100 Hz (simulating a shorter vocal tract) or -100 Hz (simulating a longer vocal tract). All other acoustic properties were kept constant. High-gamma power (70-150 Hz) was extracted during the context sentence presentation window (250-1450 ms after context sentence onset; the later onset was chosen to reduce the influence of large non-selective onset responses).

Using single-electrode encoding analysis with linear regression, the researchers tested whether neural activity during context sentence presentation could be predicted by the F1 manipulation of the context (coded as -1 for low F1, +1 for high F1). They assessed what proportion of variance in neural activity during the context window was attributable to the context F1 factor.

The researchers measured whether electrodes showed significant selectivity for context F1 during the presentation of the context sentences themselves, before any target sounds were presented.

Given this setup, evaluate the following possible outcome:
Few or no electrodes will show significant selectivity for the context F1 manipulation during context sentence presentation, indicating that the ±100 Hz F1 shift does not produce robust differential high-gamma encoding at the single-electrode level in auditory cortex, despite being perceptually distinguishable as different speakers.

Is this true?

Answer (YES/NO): NO